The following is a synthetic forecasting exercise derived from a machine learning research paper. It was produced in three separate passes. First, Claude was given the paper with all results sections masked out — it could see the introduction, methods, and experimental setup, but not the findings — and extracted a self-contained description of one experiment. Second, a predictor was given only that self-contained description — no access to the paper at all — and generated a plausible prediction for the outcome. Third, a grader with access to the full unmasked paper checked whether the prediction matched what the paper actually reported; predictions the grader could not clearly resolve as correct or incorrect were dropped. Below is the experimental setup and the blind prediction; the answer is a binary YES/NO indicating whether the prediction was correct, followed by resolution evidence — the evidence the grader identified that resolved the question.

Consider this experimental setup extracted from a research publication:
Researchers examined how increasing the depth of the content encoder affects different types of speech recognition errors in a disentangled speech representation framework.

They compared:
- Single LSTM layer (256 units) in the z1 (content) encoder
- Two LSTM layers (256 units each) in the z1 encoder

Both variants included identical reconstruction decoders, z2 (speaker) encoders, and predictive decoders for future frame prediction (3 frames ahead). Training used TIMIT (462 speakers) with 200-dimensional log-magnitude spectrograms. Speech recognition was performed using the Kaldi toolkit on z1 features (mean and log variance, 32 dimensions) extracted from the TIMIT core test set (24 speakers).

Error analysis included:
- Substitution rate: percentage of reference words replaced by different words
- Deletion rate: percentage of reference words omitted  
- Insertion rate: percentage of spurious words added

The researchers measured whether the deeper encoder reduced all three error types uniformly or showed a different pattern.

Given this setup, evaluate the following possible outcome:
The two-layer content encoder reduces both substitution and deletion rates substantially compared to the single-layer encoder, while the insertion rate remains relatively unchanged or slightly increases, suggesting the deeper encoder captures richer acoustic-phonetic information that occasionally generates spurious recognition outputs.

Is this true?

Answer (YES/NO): NO